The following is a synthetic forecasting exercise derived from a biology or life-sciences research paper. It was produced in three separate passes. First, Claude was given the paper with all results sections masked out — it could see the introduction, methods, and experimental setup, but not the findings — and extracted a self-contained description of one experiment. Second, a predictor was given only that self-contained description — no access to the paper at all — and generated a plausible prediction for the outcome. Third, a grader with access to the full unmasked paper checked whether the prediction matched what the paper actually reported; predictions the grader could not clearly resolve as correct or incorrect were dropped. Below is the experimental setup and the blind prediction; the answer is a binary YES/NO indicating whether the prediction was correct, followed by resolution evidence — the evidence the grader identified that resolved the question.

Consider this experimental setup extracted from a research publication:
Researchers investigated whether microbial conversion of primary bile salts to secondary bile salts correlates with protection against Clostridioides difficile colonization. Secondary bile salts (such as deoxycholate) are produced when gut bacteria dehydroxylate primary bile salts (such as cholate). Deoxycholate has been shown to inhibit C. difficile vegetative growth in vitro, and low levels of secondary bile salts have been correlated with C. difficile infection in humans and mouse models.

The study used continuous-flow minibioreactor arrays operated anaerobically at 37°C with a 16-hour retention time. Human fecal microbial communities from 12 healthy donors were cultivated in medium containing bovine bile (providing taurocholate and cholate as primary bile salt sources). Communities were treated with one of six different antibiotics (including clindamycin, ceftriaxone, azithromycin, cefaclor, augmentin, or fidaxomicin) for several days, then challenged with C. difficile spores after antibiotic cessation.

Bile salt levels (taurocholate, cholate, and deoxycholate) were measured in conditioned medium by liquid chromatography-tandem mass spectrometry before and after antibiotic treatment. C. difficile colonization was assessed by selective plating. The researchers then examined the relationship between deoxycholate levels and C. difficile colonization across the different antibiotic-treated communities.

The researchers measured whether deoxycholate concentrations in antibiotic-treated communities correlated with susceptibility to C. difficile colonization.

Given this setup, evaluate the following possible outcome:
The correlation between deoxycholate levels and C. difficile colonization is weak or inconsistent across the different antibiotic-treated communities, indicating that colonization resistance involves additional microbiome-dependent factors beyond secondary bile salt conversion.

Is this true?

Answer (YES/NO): YES